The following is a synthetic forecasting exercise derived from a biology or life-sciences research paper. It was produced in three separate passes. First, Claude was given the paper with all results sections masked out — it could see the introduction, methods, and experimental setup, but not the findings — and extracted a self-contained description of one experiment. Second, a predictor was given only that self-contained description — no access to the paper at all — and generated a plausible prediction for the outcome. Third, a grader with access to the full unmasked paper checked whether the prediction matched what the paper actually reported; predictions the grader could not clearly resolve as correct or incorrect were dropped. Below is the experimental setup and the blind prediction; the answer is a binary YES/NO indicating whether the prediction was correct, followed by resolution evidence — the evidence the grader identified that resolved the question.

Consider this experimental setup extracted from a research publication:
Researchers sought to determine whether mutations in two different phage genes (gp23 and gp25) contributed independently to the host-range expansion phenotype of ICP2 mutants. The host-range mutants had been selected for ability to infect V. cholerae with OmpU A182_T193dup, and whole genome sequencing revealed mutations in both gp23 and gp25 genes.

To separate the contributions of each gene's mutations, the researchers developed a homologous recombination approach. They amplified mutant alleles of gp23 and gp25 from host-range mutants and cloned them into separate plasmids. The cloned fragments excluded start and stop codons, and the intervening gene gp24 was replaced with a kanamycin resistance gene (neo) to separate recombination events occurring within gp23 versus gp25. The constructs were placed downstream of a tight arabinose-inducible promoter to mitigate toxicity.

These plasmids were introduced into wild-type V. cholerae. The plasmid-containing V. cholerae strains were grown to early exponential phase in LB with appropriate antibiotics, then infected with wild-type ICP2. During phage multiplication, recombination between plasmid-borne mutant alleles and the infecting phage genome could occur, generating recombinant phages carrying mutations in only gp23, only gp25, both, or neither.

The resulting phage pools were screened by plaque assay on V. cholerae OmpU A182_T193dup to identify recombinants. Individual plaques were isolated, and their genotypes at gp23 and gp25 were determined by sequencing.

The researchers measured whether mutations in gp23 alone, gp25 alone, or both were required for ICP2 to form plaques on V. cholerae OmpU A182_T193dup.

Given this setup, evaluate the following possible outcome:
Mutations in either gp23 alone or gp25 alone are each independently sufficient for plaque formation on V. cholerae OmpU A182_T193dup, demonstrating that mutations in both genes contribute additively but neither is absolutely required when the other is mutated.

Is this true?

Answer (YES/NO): NO